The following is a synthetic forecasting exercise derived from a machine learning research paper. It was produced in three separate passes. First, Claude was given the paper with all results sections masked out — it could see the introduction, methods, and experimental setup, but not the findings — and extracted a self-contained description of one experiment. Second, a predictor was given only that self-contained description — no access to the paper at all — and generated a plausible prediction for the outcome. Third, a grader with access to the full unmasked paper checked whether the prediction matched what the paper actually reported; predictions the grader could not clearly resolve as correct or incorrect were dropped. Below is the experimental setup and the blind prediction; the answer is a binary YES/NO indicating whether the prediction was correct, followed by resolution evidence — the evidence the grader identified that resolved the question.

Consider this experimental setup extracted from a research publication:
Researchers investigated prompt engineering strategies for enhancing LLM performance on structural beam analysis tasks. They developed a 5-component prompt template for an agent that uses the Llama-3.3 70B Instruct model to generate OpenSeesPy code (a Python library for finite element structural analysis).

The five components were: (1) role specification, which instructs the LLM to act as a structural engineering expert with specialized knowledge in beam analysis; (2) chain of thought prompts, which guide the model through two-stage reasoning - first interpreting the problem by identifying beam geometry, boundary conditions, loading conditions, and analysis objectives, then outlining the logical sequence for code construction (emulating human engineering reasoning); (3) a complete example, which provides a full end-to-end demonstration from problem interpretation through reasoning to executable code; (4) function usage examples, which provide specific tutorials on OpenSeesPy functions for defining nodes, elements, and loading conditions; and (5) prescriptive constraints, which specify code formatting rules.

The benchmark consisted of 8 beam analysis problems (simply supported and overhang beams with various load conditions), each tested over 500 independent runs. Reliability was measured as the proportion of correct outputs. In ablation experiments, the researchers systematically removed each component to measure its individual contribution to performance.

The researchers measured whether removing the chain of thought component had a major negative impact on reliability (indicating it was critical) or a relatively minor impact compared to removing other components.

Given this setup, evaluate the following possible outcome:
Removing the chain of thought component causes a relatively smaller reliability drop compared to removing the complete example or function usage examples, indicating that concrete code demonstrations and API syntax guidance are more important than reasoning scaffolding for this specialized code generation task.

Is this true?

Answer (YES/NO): YES